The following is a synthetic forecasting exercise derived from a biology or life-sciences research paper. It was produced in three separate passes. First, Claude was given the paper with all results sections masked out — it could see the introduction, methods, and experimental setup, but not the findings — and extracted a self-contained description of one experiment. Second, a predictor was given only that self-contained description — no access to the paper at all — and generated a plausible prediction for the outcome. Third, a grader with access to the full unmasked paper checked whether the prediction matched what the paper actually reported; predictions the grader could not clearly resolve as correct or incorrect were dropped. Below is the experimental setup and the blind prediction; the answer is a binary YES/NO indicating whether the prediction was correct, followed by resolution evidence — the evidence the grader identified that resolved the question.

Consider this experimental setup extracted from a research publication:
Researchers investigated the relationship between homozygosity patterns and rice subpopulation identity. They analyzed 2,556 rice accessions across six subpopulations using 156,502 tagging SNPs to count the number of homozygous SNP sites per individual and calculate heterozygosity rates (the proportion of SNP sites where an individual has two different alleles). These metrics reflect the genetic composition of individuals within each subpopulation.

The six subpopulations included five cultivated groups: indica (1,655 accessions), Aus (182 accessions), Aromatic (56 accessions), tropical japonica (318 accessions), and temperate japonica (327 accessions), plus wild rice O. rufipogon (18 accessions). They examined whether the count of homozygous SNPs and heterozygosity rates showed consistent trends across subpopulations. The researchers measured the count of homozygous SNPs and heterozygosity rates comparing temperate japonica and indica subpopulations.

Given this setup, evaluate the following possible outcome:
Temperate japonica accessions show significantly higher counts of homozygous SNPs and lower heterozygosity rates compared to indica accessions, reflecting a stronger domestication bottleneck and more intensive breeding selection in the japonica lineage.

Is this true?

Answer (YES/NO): YES